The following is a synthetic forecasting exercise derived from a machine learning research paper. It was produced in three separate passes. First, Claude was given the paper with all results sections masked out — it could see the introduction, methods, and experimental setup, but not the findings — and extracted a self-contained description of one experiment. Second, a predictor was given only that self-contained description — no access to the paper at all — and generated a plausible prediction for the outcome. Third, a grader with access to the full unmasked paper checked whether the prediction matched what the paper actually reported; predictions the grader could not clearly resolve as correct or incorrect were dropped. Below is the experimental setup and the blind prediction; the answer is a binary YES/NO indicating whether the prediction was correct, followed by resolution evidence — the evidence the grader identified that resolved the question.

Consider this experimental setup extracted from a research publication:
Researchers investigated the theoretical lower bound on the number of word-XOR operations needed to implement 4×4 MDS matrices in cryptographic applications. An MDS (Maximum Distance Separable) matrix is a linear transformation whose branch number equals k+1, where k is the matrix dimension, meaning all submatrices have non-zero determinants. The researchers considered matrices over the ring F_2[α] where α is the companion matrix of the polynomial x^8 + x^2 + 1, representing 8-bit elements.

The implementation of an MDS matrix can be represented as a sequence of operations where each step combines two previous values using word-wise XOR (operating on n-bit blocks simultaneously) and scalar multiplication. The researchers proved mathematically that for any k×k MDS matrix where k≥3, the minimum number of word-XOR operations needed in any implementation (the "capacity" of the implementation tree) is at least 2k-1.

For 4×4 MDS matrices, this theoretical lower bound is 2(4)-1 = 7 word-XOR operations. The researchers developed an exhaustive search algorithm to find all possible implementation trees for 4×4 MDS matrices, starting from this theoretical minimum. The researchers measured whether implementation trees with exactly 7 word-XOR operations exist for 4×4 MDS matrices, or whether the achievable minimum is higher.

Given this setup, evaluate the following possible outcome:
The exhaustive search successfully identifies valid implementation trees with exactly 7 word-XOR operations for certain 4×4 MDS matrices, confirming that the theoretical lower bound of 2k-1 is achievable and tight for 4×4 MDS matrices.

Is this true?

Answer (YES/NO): NO